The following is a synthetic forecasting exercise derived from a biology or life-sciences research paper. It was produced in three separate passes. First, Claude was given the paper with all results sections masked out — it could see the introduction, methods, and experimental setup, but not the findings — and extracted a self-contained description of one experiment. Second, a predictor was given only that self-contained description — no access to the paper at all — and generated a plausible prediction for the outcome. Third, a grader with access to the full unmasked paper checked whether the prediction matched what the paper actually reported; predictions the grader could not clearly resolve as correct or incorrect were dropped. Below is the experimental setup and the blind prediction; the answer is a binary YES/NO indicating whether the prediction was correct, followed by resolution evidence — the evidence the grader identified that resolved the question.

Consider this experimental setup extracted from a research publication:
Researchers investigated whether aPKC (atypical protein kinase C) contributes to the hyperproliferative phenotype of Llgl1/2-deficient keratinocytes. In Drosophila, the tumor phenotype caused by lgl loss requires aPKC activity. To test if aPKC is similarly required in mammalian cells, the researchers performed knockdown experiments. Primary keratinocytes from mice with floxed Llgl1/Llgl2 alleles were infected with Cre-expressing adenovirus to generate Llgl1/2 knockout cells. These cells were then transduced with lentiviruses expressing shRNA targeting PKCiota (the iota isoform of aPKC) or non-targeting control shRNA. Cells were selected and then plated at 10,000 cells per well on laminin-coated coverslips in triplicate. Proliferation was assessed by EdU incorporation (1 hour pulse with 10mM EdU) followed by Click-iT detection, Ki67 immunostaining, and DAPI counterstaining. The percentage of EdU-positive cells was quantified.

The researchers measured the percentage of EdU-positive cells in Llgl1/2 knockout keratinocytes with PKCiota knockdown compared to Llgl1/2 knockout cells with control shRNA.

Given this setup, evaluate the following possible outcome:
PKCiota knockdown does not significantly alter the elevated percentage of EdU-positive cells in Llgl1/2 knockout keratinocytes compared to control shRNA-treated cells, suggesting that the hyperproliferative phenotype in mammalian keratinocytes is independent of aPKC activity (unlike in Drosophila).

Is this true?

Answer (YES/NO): NO